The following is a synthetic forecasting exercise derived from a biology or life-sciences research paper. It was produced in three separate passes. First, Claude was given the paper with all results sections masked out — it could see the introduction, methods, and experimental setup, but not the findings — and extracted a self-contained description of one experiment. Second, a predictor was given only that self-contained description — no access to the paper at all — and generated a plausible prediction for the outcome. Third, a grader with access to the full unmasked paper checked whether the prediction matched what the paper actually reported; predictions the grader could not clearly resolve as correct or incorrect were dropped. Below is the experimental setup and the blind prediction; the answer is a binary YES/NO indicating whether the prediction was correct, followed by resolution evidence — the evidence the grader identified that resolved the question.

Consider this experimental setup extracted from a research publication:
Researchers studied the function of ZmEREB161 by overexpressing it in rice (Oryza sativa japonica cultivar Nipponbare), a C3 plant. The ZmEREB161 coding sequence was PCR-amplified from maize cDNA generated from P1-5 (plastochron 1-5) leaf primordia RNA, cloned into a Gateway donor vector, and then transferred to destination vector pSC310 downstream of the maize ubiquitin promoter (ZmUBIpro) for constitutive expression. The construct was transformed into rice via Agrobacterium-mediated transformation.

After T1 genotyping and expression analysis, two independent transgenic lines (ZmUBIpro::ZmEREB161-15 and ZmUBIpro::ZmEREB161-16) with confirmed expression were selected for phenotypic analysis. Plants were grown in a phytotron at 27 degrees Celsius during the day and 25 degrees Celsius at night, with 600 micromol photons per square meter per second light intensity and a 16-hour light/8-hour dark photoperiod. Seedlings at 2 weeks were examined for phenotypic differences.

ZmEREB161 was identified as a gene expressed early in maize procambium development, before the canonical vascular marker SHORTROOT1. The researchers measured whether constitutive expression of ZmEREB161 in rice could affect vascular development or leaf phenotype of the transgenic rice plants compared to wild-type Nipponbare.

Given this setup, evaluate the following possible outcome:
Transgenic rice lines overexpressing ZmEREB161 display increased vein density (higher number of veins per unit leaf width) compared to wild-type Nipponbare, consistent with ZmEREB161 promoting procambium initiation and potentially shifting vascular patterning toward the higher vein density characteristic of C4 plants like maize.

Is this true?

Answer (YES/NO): NO